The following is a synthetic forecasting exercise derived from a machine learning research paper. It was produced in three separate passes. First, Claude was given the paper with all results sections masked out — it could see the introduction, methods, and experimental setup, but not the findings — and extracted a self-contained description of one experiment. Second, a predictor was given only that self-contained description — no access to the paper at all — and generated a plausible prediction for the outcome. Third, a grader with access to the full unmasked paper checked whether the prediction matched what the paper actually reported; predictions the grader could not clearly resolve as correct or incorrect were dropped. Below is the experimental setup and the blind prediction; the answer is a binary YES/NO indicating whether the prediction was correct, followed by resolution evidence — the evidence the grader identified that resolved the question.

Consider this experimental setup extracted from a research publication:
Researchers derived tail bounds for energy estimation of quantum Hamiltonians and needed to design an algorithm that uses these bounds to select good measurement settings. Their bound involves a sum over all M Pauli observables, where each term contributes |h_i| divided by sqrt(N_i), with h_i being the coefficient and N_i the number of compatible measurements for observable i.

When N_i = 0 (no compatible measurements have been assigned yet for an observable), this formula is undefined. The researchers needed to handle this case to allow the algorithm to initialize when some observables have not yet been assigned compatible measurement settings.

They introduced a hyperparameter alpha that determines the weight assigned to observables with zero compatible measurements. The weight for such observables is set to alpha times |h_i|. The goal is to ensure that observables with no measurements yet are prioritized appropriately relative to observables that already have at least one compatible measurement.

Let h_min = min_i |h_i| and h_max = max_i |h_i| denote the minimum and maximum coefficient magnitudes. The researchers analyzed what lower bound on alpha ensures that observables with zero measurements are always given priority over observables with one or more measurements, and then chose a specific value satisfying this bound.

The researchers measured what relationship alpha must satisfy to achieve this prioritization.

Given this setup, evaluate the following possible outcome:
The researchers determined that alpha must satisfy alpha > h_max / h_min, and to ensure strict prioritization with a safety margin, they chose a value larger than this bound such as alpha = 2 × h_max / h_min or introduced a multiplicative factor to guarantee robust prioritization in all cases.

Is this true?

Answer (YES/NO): YES